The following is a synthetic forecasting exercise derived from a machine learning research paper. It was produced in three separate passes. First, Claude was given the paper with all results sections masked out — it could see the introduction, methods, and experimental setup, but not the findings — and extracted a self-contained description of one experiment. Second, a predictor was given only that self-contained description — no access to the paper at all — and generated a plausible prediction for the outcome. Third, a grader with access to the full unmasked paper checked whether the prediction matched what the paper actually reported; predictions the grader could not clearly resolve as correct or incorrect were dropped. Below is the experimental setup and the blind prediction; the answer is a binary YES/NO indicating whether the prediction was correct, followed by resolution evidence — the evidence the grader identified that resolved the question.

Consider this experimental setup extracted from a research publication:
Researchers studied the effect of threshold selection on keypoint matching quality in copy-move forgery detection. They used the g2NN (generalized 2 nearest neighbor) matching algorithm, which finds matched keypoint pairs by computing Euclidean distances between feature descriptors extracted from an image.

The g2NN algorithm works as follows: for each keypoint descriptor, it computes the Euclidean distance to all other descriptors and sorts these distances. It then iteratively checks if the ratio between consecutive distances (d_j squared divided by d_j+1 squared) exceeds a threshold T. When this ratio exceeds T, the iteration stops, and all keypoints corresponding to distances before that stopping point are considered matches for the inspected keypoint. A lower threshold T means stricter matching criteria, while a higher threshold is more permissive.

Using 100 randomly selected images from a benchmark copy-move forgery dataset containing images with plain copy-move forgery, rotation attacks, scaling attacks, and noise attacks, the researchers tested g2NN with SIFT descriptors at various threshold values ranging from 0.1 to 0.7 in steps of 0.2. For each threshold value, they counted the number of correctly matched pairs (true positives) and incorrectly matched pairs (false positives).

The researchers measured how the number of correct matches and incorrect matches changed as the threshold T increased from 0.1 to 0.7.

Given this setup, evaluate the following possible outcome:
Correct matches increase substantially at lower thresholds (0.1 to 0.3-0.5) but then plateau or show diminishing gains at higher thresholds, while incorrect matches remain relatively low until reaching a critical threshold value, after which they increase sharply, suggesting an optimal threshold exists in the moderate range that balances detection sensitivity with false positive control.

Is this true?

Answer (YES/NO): NO